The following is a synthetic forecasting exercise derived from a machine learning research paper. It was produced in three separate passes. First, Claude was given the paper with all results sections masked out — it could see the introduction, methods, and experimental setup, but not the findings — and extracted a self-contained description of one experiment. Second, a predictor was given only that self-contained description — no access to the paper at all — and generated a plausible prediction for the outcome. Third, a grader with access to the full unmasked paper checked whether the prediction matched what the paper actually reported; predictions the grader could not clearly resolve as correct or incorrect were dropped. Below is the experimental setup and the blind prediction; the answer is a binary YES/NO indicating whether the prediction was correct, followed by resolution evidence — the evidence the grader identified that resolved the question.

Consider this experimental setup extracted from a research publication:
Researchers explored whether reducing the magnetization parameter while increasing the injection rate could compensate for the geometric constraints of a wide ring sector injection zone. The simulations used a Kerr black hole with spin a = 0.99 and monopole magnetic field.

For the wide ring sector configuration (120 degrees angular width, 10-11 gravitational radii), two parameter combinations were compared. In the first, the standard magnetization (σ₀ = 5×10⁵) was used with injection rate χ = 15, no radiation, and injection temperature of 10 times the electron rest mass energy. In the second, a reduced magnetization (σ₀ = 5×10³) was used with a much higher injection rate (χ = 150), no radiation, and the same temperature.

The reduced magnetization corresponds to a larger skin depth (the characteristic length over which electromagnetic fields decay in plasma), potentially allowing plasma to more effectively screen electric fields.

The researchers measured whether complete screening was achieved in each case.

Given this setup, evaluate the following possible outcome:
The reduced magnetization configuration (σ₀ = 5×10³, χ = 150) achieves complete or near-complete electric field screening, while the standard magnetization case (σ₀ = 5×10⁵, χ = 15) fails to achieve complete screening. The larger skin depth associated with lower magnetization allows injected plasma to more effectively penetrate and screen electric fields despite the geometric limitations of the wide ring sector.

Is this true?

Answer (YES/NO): YES